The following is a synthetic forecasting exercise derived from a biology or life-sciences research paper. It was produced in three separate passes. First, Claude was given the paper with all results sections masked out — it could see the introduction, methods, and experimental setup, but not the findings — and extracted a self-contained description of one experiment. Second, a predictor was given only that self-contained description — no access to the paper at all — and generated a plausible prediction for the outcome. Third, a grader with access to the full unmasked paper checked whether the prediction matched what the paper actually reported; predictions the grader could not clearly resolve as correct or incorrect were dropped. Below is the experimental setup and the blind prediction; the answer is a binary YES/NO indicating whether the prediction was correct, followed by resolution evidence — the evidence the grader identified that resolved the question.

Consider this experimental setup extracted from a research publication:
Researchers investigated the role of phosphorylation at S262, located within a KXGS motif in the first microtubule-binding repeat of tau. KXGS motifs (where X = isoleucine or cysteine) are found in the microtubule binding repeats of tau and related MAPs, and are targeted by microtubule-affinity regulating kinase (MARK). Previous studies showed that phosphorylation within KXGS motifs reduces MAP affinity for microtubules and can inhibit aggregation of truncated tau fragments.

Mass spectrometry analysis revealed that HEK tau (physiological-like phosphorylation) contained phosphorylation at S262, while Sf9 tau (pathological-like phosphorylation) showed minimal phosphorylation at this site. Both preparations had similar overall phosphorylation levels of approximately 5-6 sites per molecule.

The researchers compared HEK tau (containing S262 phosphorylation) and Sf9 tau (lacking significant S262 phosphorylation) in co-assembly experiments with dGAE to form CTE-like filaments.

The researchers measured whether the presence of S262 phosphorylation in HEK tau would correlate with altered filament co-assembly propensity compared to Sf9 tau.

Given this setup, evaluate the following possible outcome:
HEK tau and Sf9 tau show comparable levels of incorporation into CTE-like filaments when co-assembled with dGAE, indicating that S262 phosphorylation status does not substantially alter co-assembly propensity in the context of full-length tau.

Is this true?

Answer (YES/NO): NO